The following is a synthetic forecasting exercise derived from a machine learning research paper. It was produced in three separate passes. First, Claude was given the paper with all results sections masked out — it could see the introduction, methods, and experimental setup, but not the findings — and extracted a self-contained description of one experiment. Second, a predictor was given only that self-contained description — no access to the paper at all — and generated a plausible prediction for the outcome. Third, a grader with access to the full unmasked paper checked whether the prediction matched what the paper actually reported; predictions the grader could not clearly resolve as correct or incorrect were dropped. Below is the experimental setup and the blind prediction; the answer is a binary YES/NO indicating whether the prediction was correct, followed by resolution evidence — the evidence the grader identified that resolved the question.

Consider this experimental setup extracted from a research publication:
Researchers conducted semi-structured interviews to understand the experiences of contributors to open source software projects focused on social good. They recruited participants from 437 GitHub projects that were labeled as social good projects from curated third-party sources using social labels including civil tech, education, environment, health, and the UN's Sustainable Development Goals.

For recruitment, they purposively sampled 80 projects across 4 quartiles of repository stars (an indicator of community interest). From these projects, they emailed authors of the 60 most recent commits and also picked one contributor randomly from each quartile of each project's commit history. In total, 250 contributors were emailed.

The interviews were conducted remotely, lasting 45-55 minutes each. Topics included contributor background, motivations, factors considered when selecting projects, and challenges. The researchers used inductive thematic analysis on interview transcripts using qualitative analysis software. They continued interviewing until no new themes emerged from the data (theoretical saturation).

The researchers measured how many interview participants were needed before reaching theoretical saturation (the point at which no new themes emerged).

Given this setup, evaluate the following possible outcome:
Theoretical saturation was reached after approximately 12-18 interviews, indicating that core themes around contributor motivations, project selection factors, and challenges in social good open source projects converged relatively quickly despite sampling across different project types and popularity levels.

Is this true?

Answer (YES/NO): NO